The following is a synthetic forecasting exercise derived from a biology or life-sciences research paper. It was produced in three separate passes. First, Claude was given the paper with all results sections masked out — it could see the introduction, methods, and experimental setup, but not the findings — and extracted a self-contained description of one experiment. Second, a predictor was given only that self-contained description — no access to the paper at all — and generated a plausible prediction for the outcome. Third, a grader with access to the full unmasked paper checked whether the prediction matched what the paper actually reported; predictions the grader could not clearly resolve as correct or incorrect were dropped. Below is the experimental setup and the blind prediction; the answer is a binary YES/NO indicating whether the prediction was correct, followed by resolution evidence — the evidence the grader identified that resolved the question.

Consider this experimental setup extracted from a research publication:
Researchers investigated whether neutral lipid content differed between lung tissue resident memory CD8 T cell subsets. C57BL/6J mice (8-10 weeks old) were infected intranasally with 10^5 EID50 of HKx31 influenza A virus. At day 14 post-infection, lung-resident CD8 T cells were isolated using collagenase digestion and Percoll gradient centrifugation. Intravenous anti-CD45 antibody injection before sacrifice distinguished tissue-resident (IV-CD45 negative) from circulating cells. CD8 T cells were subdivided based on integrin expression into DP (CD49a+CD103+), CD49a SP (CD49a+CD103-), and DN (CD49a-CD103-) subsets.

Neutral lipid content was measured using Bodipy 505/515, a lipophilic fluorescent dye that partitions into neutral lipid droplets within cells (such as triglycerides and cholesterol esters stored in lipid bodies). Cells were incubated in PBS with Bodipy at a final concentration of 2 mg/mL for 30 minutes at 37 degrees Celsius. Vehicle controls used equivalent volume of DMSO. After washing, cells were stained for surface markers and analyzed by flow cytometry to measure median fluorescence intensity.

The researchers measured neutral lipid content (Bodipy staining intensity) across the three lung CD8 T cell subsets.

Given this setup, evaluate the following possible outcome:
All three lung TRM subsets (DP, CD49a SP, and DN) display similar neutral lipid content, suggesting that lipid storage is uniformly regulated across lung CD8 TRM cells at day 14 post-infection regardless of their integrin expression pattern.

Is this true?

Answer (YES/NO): NO